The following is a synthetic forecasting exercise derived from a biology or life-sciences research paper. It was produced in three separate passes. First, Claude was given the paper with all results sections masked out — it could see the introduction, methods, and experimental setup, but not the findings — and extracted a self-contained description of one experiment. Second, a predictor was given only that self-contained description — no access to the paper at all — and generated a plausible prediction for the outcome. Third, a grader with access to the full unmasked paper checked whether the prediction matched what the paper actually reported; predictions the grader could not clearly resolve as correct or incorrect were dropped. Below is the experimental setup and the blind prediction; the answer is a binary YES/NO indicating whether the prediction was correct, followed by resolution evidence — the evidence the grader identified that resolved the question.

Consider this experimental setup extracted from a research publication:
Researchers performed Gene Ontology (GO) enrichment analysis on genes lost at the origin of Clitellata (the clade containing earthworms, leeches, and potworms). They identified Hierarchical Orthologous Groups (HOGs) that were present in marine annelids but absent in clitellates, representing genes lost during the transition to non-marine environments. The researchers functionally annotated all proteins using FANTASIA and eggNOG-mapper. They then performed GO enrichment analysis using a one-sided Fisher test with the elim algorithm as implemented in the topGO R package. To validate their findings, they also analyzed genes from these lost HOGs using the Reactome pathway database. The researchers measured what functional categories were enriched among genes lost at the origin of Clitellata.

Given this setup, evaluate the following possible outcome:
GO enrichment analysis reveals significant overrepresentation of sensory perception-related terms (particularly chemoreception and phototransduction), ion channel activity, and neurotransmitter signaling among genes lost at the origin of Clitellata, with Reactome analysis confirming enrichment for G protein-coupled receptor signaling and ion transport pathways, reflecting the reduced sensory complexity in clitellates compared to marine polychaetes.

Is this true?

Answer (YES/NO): NO